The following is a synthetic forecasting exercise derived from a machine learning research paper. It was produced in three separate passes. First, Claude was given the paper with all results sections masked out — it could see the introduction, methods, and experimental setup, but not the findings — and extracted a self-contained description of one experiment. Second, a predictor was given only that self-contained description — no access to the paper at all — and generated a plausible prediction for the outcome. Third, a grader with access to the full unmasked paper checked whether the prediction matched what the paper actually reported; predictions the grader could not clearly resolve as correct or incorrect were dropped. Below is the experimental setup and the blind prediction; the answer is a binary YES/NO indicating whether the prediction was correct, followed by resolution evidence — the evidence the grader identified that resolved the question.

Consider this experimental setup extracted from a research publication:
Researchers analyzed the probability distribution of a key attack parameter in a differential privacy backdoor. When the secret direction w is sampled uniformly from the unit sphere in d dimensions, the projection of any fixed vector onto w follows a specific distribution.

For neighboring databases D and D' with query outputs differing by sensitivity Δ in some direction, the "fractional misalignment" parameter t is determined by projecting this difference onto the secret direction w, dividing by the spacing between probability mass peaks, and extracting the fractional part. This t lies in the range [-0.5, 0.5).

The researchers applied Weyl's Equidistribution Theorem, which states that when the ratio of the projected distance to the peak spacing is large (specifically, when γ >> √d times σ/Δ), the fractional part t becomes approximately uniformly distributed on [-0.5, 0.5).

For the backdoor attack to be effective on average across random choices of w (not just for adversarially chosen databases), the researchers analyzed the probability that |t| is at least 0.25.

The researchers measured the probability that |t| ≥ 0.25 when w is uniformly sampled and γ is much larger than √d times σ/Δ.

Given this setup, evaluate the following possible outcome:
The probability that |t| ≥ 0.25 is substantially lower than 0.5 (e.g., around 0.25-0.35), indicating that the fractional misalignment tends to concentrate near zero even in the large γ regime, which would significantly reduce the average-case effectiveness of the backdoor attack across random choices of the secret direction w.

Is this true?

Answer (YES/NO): NO